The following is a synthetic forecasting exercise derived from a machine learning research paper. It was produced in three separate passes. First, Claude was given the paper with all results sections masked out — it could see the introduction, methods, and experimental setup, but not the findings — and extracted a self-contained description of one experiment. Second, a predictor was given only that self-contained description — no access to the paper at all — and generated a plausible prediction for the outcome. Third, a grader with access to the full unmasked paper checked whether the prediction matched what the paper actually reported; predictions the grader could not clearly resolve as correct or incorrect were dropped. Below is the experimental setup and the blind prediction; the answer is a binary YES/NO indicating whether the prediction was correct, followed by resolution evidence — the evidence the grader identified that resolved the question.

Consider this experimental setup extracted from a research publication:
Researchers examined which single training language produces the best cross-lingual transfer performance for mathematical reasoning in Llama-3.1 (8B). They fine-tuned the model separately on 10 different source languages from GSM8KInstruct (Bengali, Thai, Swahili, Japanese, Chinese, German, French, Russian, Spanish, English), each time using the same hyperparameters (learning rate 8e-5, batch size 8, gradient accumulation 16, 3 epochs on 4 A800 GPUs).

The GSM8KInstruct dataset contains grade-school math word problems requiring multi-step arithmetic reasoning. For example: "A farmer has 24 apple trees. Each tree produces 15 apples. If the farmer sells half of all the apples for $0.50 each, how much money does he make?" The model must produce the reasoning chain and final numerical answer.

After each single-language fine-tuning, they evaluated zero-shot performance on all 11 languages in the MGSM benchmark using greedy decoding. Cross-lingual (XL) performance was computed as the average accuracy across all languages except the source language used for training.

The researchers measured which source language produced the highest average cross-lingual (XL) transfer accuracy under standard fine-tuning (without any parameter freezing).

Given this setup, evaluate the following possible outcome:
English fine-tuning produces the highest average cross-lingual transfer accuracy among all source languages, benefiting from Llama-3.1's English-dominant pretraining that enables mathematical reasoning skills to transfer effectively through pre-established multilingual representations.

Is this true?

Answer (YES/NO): NO